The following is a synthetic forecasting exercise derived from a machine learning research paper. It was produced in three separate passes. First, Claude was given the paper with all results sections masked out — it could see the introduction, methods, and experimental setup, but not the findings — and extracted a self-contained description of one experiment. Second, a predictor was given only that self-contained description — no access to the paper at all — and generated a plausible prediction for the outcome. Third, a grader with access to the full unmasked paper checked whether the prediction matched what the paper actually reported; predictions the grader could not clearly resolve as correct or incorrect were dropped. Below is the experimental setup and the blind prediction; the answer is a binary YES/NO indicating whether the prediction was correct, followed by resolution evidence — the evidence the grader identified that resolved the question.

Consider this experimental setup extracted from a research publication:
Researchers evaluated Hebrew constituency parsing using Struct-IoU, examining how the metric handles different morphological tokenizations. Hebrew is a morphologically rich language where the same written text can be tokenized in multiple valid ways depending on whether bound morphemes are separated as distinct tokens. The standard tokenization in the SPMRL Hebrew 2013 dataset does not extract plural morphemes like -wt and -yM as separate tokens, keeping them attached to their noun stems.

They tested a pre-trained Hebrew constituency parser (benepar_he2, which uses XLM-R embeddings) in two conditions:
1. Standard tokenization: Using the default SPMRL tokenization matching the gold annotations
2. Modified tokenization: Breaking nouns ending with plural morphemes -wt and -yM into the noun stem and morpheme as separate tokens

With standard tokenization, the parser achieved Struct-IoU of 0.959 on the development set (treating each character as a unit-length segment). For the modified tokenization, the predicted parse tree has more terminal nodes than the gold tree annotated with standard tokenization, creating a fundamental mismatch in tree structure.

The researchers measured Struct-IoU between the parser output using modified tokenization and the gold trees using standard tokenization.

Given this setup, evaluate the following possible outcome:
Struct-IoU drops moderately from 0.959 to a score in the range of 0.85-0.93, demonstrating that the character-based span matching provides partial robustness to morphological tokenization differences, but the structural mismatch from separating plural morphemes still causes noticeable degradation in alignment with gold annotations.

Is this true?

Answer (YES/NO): YES